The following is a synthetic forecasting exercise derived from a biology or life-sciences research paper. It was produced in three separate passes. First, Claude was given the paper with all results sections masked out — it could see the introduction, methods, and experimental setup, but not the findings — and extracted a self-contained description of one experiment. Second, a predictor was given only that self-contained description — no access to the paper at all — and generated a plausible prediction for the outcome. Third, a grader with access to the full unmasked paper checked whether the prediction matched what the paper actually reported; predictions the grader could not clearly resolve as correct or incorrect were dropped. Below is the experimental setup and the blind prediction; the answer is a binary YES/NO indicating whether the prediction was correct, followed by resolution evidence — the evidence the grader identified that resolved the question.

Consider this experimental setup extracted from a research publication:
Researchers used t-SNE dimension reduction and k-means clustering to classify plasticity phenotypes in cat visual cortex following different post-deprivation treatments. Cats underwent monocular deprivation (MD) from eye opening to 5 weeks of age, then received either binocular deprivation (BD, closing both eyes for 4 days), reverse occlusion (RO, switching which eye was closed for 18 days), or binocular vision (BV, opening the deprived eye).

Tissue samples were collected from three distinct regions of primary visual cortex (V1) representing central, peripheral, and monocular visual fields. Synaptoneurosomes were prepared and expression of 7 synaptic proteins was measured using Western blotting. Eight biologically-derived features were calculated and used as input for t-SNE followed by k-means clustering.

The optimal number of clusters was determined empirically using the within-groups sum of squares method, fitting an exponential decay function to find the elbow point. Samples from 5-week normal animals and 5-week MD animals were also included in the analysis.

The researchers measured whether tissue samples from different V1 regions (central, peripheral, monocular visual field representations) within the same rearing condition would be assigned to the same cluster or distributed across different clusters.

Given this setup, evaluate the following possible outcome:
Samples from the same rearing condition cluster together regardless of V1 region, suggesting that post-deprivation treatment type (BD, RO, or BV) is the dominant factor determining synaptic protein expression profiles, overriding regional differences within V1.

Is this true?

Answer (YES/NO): NO